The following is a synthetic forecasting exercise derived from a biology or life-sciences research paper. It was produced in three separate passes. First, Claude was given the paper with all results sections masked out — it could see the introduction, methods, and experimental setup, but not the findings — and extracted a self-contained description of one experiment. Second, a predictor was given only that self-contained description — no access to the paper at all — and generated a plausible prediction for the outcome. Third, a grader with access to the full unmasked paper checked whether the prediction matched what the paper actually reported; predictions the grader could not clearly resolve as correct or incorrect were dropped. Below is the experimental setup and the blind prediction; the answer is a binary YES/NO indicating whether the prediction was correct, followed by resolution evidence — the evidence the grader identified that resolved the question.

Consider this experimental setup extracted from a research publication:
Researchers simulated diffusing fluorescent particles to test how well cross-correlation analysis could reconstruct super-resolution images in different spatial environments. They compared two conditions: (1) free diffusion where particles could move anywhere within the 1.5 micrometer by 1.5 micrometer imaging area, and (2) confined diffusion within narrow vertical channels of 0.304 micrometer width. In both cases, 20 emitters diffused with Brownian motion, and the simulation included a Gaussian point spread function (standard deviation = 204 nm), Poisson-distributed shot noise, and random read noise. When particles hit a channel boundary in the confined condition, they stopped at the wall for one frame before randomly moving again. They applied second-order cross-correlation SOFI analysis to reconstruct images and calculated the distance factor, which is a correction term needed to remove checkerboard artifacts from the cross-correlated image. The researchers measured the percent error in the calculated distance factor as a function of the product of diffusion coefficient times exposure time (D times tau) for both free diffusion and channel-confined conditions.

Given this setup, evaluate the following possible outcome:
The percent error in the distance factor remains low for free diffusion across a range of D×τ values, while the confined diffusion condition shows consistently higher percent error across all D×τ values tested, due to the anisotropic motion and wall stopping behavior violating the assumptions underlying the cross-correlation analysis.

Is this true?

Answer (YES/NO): NO